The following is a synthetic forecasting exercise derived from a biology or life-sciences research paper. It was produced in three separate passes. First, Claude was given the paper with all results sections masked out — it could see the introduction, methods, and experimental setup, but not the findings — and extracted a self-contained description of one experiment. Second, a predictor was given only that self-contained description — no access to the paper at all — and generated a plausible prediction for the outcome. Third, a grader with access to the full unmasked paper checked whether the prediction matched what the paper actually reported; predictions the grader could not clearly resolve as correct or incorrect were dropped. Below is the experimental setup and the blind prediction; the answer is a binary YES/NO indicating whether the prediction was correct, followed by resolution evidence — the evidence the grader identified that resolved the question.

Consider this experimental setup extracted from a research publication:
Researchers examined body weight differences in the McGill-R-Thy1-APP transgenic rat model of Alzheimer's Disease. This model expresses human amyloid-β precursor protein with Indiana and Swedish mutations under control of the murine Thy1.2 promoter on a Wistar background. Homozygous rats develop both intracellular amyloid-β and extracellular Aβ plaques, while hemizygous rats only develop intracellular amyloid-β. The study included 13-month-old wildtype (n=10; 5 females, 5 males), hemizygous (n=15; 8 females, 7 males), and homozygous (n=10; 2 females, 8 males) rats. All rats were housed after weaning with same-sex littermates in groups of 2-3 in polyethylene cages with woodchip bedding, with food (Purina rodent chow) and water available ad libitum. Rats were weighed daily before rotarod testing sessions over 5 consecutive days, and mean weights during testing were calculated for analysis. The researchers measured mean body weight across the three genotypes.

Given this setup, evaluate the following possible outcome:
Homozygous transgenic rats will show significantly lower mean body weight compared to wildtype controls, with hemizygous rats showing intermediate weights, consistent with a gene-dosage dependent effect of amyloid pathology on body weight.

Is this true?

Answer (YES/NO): NO